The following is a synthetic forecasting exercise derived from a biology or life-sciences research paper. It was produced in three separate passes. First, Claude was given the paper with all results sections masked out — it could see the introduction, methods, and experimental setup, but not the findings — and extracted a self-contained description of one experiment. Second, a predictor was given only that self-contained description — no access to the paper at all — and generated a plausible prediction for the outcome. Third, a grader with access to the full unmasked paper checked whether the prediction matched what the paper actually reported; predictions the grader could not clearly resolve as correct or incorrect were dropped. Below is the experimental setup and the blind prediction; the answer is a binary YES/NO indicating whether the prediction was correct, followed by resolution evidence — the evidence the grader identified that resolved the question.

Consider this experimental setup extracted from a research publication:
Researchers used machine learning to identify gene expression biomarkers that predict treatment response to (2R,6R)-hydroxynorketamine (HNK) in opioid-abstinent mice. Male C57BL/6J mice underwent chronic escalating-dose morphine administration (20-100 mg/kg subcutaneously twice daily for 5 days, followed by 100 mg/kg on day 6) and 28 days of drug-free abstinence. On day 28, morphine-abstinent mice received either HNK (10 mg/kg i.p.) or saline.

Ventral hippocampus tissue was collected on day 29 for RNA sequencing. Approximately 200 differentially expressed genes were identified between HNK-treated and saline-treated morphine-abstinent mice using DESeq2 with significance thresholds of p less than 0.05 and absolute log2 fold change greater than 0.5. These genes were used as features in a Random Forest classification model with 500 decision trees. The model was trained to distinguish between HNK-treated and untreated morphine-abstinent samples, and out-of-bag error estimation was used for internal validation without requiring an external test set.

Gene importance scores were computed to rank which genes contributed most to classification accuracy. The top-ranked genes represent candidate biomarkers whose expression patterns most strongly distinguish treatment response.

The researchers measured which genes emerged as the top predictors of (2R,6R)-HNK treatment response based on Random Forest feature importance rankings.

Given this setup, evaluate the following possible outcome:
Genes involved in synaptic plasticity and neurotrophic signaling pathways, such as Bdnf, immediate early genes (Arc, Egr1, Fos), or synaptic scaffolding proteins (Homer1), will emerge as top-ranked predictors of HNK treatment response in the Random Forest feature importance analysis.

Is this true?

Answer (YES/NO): NO